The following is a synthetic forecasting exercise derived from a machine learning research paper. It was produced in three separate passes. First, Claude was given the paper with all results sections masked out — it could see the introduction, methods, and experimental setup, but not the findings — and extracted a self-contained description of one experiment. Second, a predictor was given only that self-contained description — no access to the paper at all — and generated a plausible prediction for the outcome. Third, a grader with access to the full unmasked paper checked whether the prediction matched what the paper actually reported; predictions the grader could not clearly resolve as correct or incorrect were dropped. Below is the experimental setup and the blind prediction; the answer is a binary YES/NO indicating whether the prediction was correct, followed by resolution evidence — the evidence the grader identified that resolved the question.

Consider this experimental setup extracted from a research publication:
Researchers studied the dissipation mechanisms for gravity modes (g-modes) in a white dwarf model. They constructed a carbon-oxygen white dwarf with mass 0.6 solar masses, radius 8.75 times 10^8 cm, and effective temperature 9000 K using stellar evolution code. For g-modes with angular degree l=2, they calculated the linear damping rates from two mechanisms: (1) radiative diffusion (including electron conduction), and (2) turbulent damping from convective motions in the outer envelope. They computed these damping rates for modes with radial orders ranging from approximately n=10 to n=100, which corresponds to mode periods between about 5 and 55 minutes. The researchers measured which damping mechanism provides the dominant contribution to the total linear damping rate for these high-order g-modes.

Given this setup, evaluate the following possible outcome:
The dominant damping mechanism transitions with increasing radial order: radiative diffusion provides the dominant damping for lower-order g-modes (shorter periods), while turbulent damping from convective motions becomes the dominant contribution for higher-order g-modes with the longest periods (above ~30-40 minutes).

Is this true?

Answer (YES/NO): NO